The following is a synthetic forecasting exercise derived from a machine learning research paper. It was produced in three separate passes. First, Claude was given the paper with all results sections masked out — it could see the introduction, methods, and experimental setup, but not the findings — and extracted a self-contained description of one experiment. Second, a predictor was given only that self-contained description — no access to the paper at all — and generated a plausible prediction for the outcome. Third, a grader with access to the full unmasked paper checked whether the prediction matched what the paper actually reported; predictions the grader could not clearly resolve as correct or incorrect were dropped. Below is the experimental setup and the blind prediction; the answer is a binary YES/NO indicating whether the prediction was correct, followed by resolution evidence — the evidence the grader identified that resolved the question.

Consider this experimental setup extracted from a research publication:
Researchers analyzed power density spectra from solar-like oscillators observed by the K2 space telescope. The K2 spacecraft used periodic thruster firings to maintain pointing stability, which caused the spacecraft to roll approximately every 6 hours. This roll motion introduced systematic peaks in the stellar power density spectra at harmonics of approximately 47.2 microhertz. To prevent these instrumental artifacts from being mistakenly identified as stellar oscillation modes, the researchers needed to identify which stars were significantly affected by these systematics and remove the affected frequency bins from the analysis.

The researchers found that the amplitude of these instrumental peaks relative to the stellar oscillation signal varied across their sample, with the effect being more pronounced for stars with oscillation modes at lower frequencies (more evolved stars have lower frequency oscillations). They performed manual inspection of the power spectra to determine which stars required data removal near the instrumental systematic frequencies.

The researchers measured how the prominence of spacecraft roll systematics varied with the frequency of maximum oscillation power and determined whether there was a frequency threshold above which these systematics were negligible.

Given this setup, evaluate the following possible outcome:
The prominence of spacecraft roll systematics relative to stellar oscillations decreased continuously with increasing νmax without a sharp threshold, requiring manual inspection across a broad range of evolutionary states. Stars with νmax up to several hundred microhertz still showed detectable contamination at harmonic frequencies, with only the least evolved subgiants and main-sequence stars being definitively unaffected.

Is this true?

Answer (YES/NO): NO